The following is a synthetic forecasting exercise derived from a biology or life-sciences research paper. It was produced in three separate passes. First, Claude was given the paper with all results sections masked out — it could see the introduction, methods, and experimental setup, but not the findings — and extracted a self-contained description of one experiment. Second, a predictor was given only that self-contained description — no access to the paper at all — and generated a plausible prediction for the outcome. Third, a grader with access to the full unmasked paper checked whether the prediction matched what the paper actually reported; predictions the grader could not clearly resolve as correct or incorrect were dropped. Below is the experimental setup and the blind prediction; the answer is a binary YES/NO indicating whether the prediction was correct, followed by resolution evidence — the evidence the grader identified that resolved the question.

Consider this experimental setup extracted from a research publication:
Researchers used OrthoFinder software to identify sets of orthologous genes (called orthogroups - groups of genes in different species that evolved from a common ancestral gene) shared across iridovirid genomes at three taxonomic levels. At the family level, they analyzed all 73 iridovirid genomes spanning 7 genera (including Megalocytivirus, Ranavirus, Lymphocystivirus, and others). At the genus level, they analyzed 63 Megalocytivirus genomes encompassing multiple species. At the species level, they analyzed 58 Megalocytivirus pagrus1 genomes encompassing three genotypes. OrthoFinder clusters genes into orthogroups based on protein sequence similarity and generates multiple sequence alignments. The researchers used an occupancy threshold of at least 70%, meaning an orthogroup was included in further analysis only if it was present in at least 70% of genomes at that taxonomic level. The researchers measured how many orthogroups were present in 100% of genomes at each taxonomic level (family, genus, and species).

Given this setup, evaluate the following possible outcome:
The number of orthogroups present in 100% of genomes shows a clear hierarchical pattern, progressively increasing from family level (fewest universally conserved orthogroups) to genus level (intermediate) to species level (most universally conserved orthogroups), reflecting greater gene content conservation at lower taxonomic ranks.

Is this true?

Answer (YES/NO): YES